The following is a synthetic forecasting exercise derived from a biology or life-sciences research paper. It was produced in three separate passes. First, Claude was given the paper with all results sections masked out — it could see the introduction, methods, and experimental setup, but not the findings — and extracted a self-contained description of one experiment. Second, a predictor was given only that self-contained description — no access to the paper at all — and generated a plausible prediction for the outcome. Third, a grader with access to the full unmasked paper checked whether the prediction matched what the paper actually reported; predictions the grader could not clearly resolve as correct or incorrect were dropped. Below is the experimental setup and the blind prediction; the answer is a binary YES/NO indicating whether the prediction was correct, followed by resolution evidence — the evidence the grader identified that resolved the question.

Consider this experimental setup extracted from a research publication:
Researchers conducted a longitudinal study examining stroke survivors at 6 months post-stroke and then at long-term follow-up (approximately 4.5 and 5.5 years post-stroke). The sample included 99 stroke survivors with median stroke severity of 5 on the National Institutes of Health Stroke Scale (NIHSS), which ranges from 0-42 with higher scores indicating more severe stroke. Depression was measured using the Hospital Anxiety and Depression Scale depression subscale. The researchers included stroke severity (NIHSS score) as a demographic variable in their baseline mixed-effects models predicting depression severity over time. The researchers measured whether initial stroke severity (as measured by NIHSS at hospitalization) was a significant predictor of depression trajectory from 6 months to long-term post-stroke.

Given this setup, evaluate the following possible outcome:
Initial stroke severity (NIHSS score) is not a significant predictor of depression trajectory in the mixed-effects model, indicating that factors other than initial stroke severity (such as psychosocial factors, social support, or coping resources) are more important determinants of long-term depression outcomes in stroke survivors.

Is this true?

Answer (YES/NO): YES